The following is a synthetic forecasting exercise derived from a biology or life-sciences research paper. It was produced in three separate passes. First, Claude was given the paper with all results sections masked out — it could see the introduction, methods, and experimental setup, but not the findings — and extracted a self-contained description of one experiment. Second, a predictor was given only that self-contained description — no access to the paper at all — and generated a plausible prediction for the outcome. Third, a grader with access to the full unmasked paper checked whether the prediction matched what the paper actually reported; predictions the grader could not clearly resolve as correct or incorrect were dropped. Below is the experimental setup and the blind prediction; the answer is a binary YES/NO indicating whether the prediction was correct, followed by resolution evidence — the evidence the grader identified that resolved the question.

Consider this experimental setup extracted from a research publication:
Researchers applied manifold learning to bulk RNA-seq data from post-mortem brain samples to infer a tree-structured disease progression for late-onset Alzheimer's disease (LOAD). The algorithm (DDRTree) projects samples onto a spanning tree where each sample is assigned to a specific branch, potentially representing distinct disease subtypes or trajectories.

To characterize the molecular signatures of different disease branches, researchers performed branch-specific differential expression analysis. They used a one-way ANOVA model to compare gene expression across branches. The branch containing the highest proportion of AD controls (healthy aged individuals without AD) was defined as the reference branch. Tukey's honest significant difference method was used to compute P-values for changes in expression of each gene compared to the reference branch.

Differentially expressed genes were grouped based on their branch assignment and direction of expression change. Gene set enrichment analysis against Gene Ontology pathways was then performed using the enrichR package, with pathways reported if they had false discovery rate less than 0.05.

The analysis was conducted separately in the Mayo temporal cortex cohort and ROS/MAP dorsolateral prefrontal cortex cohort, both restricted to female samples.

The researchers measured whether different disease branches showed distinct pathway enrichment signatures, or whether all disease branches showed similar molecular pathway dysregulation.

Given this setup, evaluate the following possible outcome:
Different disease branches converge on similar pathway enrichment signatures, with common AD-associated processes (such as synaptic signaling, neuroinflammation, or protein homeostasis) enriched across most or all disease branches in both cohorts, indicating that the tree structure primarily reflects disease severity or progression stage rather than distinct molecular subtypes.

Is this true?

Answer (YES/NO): NO